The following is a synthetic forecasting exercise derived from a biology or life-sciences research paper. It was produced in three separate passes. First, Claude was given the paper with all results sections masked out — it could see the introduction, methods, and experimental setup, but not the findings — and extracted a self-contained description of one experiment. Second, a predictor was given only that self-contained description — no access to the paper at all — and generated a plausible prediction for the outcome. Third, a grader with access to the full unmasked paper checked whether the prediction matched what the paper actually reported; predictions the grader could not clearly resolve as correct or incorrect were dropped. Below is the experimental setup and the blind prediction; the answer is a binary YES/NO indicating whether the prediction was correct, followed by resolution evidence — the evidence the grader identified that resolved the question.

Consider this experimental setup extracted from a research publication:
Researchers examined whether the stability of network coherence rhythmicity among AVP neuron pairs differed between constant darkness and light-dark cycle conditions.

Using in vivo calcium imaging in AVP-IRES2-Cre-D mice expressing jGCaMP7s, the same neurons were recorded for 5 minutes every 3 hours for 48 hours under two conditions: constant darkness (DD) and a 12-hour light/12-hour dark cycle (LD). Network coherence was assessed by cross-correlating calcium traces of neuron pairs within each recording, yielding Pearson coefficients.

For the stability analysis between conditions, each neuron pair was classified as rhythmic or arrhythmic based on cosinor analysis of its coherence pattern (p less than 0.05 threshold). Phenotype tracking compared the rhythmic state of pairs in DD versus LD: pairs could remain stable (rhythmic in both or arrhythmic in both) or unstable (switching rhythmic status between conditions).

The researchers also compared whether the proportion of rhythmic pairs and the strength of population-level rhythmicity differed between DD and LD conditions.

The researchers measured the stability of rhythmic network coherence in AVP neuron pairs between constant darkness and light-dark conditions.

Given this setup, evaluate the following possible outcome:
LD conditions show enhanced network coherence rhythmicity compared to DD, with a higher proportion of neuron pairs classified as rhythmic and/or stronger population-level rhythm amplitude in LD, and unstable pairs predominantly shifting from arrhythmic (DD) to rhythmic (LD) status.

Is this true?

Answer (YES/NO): NO